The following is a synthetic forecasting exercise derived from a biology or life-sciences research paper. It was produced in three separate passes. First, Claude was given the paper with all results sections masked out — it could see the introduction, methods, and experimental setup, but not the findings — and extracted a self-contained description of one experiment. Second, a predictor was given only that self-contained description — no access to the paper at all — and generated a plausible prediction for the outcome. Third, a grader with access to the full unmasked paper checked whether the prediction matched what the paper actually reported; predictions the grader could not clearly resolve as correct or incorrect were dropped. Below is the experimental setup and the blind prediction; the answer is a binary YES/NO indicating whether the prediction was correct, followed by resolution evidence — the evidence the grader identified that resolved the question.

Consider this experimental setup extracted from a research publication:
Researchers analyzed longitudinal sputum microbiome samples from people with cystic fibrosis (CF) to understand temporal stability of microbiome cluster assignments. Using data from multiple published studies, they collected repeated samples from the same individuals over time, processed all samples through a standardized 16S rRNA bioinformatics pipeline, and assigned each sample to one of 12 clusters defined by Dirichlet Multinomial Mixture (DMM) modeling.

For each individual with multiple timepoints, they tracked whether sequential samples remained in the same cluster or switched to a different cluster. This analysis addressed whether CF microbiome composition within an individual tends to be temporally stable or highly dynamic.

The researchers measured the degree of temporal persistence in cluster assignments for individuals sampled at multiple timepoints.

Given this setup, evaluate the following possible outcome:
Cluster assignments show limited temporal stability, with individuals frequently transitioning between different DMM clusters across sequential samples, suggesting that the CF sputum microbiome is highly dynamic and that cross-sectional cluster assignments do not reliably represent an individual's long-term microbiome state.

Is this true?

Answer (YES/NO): NO